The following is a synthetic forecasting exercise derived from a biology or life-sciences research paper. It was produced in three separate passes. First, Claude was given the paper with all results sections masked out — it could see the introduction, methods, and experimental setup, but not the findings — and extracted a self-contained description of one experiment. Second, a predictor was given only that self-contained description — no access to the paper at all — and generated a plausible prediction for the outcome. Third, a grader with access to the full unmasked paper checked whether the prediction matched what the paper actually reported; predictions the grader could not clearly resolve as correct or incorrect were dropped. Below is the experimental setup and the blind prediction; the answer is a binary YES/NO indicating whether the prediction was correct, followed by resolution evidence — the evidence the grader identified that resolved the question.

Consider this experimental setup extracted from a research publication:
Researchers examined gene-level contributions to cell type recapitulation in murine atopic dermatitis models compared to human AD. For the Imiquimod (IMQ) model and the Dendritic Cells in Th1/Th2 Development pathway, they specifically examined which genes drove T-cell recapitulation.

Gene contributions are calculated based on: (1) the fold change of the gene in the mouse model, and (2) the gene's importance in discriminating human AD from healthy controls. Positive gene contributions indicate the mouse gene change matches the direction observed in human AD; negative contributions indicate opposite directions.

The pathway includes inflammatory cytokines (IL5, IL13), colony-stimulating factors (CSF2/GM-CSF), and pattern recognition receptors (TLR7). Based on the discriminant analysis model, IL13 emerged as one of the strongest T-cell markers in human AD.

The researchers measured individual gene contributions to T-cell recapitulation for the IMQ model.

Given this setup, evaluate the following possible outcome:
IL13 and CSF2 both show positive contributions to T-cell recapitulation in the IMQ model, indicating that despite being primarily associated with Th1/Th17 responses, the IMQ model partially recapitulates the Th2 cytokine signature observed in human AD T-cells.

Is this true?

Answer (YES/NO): NO